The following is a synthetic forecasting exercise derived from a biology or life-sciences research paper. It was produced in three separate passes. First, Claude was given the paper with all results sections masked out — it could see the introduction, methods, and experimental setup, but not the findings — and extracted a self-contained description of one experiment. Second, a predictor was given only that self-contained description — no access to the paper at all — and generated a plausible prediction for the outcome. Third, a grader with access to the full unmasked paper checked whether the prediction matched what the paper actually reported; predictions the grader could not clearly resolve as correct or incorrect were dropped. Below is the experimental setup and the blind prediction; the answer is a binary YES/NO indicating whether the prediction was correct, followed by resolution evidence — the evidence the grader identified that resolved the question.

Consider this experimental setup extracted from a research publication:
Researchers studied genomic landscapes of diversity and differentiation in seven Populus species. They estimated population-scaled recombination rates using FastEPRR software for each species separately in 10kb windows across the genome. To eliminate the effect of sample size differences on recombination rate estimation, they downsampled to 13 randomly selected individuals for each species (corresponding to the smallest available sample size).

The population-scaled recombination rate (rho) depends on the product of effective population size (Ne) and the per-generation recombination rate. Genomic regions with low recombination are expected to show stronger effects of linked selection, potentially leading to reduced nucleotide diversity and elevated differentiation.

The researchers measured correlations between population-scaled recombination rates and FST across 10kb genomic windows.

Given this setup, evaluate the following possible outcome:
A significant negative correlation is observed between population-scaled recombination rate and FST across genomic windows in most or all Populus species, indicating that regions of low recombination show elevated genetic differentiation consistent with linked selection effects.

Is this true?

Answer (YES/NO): YES